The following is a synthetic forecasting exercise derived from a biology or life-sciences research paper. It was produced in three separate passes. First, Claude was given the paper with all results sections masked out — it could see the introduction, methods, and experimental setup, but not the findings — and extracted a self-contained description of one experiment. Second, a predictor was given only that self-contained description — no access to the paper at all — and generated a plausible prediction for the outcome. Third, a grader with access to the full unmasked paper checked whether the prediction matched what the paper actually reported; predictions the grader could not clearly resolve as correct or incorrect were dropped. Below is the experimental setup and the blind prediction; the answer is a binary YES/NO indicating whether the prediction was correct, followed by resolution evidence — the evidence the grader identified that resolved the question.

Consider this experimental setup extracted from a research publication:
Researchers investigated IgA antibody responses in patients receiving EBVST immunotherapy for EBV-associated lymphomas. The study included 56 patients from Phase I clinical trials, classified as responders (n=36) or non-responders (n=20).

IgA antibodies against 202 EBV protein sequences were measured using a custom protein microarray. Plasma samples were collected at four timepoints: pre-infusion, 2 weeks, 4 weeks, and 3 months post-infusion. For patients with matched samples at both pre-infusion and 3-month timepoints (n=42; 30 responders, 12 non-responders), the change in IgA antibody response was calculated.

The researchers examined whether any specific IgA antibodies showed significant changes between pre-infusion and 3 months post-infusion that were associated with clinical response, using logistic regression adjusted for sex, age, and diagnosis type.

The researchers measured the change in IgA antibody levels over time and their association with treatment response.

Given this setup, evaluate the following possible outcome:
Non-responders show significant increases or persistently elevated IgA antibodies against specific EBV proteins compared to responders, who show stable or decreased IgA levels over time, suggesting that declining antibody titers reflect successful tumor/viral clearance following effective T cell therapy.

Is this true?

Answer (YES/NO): YES